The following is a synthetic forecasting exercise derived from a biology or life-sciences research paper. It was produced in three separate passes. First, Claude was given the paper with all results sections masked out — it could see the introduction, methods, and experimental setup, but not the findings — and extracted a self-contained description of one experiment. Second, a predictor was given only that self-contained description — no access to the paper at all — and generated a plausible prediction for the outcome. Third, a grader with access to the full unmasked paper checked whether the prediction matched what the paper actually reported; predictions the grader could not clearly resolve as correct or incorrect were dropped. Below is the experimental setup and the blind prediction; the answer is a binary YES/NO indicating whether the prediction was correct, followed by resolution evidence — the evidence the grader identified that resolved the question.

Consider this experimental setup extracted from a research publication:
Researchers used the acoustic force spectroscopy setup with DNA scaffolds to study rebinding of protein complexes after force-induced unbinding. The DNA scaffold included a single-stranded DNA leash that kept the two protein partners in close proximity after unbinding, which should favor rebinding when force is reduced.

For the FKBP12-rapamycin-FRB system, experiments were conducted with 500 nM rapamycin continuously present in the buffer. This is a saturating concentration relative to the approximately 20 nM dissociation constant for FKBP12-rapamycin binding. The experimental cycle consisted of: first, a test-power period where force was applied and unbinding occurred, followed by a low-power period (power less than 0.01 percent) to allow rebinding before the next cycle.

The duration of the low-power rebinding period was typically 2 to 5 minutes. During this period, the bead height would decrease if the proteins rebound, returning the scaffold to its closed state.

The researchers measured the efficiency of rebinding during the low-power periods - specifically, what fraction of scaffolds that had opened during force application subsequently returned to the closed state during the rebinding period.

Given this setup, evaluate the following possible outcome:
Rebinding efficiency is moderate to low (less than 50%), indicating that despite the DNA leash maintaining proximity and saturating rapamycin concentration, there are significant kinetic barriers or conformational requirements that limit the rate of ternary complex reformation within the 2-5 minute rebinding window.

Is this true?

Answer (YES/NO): NO